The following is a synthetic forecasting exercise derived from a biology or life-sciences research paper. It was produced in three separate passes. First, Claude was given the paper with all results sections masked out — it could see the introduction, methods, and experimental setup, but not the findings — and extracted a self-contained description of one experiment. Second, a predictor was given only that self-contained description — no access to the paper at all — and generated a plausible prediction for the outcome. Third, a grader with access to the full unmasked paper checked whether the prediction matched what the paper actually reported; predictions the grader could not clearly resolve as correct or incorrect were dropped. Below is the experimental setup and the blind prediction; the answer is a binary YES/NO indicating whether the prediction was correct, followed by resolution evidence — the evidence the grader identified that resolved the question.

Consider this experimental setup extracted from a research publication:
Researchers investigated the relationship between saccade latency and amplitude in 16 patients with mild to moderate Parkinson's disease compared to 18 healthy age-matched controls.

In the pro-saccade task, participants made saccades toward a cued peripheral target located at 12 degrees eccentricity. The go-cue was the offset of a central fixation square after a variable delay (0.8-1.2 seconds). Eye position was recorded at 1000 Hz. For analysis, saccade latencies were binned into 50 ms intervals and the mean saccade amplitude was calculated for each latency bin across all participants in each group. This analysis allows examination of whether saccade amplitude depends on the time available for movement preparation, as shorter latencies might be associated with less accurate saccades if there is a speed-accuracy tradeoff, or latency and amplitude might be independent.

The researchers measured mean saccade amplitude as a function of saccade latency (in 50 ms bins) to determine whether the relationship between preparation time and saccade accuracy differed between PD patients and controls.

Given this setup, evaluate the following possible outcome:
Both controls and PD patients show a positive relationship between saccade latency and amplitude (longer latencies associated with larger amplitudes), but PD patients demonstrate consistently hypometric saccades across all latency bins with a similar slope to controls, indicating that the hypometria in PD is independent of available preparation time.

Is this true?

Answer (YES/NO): NO